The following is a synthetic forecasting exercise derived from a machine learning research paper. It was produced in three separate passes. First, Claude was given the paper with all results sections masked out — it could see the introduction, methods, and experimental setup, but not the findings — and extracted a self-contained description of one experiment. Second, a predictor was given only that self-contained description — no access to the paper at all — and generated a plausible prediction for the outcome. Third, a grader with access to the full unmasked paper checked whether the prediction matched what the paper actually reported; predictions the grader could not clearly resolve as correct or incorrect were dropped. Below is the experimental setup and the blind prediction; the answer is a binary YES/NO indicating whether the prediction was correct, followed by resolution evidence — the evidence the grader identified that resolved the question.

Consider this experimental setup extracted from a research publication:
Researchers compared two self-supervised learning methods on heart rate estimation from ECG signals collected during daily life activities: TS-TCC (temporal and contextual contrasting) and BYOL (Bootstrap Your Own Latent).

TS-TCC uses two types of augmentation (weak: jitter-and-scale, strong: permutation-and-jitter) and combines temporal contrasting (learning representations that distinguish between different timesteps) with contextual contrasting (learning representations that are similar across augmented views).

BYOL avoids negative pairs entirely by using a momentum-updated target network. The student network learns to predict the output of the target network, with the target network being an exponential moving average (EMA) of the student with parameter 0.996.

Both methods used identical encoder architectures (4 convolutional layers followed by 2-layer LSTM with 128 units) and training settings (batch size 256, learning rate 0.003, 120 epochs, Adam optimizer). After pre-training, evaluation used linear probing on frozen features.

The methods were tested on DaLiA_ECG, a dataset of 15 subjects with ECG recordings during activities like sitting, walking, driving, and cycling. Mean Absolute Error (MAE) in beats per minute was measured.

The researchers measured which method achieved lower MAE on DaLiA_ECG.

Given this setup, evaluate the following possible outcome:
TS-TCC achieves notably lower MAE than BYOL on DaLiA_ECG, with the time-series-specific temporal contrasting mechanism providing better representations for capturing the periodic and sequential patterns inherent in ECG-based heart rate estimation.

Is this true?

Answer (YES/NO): YES